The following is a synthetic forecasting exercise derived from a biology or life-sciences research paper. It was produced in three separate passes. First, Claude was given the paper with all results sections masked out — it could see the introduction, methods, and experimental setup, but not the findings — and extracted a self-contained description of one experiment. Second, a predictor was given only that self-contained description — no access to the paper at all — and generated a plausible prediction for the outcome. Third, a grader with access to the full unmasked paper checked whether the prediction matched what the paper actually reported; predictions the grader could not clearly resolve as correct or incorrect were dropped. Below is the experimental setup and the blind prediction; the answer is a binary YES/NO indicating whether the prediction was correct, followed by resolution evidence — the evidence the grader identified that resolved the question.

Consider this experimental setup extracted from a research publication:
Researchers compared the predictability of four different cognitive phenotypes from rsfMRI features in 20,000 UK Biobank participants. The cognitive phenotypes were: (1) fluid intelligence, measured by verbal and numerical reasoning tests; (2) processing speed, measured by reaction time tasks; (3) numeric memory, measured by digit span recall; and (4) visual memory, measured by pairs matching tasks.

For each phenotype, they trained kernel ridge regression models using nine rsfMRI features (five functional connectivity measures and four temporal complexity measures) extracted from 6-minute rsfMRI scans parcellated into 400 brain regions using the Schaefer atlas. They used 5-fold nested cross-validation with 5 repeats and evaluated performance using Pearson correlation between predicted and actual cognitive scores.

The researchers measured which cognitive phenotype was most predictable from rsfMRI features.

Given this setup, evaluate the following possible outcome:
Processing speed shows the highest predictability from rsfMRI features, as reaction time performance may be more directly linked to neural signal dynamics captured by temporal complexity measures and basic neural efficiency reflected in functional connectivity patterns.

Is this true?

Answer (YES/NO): YES